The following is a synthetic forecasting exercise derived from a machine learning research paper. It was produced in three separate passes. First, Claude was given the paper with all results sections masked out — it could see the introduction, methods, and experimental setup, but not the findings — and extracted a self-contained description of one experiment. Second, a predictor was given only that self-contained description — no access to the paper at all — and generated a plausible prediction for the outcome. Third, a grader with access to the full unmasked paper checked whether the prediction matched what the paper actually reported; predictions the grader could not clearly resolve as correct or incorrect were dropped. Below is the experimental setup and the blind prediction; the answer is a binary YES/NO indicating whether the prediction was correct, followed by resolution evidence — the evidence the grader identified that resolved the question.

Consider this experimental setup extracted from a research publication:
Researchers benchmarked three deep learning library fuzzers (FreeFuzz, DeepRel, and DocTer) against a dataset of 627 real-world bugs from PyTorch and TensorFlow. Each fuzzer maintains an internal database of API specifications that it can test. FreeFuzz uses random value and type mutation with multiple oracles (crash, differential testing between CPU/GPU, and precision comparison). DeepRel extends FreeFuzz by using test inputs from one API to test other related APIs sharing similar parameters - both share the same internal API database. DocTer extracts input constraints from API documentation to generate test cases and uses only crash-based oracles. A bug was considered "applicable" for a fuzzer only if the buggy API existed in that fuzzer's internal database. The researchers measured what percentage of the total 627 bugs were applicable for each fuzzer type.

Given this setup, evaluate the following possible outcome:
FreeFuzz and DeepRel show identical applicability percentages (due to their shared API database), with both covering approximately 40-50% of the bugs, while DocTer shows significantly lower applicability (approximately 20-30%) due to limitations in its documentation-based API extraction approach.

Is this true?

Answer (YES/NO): NO